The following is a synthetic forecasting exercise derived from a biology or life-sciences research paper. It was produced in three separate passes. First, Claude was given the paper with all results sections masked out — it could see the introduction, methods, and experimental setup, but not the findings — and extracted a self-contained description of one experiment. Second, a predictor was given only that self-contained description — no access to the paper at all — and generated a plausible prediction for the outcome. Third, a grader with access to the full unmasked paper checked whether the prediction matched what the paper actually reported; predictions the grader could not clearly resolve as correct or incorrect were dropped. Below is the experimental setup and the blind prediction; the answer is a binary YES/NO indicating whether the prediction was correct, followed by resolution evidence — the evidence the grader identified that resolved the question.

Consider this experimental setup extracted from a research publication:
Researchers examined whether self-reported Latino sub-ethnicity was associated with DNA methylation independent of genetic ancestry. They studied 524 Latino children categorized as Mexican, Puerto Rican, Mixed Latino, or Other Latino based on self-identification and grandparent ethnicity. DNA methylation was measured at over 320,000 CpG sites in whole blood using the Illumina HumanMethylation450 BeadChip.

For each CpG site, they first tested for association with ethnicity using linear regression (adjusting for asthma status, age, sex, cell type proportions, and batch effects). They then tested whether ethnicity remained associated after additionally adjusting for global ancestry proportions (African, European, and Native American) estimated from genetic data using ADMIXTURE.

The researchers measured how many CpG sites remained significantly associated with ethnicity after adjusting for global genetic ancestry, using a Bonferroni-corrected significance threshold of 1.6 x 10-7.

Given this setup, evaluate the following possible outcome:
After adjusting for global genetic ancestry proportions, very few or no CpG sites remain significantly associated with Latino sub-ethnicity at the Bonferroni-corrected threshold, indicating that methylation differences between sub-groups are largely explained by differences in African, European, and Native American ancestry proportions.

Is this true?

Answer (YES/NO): NO